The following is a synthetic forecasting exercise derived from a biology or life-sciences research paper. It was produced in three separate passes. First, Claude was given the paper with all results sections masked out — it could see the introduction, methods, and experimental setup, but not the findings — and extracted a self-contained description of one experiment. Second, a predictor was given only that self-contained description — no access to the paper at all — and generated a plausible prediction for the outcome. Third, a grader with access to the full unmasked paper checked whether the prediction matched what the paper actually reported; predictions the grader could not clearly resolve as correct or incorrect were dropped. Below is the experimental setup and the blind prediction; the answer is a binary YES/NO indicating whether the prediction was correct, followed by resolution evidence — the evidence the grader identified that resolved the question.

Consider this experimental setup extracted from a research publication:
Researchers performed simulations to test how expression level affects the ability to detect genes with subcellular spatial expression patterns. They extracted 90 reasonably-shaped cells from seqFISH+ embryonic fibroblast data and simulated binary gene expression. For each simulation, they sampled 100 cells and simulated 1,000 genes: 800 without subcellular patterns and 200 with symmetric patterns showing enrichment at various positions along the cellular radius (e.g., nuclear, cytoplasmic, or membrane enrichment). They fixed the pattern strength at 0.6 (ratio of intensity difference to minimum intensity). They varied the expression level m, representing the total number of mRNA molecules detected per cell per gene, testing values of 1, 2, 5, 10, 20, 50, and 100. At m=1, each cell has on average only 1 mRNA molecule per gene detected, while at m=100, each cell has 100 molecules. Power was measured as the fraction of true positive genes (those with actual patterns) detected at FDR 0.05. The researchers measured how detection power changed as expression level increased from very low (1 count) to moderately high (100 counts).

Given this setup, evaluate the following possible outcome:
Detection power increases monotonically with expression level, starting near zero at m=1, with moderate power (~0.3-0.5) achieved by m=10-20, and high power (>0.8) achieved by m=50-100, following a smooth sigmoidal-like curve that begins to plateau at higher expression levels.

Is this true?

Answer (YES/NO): NO